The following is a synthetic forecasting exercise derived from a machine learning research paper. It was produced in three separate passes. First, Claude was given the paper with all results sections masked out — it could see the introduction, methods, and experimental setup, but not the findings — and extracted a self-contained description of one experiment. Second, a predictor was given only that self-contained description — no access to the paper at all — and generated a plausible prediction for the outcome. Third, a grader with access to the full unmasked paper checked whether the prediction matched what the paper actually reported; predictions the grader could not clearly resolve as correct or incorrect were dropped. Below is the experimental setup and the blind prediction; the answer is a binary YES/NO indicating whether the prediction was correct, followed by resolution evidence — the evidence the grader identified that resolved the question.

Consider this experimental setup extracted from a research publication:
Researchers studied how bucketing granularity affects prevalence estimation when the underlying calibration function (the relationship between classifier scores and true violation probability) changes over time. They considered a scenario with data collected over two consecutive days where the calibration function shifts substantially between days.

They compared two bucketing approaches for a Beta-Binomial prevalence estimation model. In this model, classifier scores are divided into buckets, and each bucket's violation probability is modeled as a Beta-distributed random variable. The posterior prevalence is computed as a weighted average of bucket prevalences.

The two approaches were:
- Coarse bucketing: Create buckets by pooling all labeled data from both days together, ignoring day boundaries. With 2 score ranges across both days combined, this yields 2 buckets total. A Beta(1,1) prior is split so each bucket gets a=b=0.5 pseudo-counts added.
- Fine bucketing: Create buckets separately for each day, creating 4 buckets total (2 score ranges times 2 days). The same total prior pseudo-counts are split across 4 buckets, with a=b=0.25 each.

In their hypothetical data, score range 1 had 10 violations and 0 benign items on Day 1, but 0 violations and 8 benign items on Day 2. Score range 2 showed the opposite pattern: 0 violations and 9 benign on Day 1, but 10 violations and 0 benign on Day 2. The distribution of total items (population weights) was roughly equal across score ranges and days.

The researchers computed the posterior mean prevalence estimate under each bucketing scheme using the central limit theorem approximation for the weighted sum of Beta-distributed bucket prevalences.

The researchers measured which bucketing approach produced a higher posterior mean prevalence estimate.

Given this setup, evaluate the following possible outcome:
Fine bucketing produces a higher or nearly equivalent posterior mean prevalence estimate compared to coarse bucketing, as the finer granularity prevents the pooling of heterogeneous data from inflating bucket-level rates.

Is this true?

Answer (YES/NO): NO